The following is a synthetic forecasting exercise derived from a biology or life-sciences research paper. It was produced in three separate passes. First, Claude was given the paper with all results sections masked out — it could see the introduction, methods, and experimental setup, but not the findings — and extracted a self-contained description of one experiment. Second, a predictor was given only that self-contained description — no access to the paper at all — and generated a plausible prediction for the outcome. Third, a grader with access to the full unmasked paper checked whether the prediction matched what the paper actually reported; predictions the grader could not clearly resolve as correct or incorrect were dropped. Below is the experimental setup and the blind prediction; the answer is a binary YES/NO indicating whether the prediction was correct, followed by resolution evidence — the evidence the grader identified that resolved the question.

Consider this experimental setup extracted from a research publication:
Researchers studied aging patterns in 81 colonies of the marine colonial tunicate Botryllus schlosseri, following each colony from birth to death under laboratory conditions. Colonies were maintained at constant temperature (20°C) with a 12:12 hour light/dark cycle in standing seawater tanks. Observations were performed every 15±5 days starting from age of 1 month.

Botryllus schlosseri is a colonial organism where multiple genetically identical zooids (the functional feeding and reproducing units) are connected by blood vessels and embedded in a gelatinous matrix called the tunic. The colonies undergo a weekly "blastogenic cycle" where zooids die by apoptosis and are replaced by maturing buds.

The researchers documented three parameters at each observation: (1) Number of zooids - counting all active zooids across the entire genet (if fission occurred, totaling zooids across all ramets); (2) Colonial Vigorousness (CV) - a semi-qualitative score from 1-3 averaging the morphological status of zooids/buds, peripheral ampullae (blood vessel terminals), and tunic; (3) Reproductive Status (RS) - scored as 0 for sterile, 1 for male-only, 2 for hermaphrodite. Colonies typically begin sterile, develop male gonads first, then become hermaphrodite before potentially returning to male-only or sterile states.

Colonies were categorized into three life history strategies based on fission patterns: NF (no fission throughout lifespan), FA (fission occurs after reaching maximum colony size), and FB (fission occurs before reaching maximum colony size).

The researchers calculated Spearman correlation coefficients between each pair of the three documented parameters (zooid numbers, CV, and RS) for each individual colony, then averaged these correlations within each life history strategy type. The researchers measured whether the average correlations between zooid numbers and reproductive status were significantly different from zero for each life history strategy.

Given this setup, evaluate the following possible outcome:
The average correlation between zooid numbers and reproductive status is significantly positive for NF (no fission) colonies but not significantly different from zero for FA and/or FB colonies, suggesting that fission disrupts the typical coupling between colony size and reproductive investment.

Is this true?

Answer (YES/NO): NO